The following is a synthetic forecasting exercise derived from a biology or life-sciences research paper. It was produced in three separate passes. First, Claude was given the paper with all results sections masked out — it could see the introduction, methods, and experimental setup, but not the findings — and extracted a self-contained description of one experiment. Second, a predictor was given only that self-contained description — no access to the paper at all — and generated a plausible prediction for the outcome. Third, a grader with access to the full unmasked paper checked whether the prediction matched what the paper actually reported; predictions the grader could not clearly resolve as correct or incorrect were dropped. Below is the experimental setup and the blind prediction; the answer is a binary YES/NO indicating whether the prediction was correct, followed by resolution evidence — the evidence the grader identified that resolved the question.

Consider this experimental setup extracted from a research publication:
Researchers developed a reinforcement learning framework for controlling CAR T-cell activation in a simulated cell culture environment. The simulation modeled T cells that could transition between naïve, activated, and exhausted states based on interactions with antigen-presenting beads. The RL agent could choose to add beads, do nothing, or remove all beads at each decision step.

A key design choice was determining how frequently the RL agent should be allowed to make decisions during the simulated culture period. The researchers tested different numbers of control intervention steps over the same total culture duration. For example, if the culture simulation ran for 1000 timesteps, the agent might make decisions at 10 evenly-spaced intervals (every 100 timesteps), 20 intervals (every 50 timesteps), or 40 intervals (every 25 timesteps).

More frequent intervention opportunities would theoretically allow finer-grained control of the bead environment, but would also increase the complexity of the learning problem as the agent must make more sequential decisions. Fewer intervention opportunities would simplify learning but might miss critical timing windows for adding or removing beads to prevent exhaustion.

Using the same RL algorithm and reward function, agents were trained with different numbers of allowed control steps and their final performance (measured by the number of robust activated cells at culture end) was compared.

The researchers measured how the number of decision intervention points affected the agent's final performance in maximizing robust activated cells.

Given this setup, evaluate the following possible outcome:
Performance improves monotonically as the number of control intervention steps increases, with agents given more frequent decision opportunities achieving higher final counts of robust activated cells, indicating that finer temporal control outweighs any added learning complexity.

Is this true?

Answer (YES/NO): NO